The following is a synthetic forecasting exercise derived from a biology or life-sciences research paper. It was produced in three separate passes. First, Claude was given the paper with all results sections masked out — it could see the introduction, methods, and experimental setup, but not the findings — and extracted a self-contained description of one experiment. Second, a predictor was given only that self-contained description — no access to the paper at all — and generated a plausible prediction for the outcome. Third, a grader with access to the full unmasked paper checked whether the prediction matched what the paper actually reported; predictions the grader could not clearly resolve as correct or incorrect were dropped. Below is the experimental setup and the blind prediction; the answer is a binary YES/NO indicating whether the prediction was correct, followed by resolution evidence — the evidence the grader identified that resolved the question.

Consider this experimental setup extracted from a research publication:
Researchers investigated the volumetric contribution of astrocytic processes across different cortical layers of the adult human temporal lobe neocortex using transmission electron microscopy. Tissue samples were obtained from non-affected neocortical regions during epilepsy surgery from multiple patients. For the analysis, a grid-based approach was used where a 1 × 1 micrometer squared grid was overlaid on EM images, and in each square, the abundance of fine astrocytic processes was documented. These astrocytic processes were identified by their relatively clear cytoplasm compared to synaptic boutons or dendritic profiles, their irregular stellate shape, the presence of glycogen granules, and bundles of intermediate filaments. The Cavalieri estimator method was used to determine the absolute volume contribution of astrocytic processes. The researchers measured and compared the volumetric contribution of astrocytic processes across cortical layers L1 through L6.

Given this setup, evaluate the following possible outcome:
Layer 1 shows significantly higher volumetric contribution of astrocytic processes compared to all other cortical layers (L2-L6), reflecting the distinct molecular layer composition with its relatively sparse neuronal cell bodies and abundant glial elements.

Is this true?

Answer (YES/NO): NO